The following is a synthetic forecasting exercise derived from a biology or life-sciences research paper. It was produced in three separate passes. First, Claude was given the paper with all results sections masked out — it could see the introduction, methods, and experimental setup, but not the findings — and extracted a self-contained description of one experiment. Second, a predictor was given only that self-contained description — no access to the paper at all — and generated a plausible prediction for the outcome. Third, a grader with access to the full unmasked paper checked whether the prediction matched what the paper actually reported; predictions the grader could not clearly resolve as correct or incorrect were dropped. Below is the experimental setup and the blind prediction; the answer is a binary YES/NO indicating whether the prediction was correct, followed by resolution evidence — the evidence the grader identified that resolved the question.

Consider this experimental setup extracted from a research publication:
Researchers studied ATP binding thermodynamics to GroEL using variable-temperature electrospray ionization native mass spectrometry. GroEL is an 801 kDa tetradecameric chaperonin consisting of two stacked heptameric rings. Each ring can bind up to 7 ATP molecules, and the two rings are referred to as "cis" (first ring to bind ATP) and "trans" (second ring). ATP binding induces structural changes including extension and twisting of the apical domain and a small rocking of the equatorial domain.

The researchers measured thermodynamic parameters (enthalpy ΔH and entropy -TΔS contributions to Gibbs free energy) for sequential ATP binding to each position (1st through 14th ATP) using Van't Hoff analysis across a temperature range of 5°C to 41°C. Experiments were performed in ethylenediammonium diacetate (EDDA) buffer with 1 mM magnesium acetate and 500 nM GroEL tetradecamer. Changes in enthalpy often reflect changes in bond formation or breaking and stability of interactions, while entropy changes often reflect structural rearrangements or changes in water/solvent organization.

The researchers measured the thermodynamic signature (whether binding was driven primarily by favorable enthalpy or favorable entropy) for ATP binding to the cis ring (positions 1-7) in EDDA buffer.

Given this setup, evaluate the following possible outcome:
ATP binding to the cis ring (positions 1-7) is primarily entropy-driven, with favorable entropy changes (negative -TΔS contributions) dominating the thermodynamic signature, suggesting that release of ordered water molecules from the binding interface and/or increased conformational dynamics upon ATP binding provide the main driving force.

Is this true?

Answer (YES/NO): YES